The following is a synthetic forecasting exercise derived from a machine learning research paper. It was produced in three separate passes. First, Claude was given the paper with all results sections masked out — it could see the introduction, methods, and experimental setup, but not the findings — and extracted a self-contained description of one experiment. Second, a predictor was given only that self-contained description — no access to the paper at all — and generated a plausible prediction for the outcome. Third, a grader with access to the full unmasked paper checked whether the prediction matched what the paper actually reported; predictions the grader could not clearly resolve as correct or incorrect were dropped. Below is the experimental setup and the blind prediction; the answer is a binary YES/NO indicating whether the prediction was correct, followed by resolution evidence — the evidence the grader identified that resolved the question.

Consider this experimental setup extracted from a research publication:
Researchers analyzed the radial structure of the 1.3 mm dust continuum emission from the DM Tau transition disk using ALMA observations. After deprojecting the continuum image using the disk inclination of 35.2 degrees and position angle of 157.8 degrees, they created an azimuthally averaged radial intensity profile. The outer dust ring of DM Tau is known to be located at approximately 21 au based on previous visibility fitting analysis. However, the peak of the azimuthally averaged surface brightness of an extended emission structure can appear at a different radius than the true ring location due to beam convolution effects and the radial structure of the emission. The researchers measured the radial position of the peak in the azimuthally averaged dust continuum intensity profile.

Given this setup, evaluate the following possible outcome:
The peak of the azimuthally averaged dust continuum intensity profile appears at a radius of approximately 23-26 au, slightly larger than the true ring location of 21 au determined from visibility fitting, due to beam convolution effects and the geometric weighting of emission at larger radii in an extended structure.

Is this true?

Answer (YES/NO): YES